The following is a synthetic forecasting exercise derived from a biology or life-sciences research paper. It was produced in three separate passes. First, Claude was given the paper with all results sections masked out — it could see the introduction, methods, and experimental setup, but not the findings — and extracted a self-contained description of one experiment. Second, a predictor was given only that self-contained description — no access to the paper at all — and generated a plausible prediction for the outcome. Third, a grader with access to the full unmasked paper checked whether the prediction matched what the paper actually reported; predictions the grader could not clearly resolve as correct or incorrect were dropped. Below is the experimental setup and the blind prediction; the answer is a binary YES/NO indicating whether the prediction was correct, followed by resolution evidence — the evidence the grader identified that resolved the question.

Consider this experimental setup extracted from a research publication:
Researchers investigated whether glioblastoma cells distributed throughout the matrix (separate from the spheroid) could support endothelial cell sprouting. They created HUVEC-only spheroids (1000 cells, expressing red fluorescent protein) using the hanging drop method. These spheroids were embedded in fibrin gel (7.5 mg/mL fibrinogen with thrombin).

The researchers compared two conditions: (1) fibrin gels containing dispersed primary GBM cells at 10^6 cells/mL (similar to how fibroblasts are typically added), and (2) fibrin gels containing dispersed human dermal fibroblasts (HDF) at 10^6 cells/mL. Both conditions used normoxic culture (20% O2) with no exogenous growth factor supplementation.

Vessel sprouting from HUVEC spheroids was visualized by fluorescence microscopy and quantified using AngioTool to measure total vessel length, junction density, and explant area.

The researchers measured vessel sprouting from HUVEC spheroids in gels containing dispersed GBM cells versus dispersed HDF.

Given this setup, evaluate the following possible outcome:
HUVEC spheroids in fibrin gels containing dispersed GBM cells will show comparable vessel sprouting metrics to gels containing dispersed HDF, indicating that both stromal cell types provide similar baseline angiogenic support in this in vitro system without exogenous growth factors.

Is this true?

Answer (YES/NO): NO